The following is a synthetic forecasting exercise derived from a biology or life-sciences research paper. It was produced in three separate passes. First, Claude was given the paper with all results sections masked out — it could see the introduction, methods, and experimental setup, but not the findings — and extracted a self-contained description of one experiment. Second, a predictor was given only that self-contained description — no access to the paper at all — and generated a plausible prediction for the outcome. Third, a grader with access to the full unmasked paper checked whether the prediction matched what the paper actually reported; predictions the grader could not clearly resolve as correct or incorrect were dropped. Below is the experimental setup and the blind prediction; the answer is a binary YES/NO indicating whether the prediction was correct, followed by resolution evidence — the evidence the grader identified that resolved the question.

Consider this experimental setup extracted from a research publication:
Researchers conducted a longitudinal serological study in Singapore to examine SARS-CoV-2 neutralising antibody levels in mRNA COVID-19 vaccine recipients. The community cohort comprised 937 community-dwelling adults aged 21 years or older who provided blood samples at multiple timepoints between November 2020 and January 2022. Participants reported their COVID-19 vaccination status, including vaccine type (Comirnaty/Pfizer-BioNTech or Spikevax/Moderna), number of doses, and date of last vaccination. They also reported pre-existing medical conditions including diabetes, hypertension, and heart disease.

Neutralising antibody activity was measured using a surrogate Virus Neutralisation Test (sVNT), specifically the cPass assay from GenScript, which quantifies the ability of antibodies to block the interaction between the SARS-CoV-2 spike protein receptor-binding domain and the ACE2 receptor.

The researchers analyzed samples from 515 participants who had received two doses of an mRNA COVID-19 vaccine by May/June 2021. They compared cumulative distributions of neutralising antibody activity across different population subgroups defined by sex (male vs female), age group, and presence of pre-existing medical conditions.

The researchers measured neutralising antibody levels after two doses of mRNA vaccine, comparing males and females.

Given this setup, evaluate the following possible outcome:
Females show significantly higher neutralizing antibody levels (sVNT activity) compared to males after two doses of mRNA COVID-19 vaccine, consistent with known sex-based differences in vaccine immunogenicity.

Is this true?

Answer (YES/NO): YES